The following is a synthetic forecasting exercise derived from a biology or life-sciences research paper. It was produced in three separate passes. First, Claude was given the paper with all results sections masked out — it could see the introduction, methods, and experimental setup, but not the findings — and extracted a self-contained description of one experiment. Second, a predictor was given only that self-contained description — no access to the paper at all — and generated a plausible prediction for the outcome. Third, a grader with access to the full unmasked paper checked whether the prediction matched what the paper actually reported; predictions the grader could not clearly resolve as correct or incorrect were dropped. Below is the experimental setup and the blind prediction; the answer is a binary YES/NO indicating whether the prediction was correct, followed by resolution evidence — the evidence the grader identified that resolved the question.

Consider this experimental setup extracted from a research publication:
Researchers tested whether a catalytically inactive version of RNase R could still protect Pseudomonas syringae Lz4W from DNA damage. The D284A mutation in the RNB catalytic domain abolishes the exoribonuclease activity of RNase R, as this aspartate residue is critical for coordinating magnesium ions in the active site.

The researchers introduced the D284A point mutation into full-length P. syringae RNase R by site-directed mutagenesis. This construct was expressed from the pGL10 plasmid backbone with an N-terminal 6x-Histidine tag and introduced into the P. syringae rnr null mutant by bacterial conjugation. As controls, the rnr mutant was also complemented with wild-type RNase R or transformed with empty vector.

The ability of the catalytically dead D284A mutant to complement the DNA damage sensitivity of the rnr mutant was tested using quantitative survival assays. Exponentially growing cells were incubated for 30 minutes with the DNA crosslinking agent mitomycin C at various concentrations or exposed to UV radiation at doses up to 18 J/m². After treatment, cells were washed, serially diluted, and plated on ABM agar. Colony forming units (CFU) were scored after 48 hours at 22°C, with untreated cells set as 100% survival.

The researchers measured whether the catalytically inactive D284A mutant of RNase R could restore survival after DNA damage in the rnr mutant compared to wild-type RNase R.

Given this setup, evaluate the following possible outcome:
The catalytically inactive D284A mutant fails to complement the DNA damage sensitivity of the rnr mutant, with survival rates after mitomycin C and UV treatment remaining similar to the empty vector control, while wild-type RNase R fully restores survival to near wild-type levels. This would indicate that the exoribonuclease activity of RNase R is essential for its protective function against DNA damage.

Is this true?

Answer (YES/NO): NO